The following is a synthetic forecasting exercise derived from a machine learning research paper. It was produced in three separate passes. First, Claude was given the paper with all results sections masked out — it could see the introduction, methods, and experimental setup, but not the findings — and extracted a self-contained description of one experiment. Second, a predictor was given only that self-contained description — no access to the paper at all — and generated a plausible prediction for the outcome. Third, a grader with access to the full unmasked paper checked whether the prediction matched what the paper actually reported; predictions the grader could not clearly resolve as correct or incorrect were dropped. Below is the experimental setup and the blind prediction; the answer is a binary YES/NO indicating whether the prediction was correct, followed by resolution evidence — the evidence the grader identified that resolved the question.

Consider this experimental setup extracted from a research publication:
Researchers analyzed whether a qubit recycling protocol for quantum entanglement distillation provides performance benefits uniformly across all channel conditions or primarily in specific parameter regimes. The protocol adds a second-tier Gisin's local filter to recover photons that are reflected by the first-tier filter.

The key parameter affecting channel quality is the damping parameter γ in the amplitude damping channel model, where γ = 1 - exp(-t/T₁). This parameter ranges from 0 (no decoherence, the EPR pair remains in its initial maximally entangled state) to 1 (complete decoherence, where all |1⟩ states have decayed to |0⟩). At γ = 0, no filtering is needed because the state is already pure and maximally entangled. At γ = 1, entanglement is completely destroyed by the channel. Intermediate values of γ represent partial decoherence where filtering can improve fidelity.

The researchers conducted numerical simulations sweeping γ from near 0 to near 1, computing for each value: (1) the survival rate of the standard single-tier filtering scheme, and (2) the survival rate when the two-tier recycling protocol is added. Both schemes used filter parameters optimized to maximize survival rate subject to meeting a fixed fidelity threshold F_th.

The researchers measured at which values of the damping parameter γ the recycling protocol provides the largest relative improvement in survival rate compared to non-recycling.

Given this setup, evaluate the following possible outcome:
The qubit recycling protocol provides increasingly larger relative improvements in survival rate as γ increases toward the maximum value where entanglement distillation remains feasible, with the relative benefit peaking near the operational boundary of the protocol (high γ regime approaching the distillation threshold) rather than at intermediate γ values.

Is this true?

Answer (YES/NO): NO